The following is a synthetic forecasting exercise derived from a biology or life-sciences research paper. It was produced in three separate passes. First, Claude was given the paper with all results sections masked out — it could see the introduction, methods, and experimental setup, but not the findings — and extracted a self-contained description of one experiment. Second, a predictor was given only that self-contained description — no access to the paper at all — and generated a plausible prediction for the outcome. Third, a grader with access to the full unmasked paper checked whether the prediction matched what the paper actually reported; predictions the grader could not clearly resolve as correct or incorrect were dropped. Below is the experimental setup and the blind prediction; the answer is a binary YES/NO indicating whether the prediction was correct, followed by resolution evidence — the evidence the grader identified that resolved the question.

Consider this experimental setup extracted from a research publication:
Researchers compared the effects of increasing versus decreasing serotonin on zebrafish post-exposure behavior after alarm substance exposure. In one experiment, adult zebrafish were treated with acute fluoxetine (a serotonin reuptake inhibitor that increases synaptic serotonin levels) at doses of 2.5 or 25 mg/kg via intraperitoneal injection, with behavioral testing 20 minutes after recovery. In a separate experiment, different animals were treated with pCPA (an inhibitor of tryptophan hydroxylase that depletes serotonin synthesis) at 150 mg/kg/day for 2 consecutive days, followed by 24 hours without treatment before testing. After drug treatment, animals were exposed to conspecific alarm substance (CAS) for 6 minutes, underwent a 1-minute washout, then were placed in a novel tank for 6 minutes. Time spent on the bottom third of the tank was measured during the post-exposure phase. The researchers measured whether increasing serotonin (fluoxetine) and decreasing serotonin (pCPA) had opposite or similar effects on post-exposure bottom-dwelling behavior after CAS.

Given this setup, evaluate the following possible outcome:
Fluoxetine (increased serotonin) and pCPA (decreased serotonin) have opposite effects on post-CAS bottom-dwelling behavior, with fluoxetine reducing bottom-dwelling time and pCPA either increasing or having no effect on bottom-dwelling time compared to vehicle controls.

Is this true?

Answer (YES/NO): NO